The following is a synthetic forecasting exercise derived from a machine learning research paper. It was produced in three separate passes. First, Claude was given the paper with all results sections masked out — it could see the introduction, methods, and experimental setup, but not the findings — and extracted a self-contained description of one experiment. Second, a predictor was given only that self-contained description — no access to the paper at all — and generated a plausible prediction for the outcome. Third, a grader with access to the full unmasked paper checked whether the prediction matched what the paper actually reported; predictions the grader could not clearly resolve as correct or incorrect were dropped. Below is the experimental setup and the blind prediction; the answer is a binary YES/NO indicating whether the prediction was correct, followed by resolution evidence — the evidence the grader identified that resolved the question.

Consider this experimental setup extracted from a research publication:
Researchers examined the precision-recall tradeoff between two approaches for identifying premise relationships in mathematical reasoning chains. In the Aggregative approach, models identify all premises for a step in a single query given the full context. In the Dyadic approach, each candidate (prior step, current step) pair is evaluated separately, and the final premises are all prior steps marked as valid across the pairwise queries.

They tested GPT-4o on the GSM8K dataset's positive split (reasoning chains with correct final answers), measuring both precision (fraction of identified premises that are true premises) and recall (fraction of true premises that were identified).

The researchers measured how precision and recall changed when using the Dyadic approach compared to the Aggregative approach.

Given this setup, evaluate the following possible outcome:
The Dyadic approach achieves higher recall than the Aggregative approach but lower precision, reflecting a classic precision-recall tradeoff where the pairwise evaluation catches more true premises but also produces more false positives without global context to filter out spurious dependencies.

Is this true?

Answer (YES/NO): YES